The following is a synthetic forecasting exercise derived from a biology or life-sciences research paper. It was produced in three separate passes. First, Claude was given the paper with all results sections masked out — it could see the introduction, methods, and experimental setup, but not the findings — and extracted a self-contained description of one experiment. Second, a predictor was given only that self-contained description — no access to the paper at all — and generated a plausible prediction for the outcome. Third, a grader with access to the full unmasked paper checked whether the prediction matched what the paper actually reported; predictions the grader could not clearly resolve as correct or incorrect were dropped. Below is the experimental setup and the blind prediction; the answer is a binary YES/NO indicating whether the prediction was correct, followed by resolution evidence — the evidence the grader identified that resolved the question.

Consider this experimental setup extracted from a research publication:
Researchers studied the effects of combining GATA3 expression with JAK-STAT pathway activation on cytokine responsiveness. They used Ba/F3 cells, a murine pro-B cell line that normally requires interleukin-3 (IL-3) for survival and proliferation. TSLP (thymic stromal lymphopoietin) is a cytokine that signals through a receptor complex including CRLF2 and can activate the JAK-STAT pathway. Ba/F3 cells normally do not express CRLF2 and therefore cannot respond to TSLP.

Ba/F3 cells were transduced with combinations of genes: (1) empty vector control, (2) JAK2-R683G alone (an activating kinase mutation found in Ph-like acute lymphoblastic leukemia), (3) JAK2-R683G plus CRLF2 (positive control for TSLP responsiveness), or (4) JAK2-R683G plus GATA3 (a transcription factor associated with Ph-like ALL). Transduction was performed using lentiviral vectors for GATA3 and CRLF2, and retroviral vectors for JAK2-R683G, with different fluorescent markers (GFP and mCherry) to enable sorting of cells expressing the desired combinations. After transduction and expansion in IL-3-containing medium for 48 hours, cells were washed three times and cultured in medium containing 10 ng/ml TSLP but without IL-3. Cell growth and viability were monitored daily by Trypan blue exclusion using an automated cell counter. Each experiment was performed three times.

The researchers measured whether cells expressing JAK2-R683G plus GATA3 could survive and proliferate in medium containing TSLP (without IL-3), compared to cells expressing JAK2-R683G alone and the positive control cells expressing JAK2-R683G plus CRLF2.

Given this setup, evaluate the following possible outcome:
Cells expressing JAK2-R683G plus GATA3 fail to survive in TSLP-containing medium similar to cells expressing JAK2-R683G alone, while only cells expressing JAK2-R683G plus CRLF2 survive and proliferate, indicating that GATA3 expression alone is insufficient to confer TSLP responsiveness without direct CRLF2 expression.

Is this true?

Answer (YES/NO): NO